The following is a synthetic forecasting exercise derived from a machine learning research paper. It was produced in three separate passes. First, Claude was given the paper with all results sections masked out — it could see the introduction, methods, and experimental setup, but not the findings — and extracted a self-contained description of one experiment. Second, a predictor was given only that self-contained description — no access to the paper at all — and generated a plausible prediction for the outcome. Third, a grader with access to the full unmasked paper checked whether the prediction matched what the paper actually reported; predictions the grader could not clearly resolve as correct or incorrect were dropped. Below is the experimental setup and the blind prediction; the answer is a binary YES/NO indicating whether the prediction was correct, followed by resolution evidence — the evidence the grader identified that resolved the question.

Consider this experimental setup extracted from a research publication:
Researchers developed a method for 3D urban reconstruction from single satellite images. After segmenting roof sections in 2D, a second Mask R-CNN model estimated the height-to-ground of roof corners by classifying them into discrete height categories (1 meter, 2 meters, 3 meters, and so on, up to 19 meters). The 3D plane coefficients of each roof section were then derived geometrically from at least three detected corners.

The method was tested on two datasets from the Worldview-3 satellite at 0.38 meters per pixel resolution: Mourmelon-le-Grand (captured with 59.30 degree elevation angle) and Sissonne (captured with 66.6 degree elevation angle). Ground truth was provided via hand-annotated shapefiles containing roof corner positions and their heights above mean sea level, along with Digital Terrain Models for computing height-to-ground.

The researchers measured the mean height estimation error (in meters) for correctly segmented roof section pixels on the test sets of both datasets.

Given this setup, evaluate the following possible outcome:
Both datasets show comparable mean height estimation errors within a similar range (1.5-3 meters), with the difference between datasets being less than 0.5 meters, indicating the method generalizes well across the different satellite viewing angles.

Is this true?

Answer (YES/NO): YES